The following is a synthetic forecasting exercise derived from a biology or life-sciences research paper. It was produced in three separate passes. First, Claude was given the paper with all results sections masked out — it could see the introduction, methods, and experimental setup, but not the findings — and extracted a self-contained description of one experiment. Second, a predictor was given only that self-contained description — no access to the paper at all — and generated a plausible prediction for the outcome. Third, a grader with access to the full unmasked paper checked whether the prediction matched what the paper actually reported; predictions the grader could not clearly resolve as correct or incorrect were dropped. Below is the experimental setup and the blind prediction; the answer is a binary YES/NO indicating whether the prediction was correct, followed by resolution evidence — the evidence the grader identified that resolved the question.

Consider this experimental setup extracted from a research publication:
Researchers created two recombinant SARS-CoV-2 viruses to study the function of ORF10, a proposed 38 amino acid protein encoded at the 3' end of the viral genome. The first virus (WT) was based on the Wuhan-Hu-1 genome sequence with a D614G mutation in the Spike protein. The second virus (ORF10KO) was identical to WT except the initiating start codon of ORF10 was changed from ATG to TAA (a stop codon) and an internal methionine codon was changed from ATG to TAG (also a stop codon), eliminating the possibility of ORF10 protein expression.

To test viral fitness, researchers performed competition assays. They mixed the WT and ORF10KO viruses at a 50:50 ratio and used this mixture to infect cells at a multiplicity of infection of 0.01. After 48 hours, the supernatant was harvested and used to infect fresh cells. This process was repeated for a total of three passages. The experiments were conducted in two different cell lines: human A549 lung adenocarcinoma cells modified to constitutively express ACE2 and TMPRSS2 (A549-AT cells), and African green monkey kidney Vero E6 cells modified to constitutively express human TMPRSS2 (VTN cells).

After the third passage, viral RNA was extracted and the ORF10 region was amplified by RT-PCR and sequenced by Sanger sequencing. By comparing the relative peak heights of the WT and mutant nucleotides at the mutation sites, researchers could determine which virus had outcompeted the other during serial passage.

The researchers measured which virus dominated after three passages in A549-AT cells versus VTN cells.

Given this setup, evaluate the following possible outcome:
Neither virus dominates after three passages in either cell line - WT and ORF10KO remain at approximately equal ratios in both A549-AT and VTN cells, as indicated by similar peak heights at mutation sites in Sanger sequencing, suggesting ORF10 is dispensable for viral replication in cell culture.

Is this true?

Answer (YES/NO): NO